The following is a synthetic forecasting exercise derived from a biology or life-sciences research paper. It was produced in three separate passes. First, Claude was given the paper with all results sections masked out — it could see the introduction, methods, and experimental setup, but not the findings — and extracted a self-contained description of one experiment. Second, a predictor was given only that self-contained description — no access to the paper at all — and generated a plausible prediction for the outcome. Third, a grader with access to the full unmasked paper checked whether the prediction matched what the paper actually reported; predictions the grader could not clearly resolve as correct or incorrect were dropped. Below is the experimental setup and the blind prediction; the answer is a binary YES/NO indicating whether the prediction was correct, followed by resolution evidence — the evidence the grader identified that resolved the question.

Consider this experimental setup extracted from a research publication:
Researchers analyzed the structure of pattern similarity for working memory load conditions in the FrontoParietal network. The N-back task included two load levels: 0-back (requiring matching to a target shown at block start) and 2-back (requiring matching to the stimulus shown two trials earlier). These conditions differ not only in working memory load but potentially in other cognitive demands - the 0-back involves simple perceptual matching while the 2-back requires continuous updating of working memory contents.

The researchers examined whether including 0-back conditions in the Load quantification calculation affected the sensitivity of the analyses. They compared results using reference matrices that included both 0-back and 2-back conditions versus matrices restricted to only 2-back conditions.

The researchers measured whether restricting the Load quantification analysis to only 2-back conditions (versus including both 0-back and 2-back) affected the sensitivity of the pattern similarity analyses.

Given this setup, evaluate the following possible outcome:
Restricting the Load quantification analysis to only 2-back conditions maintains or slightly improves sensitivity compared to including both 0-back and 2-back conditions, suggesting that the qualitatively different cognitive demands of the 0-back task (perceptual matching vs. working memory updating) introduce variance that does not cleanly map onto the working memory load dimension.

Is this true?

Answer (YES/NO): YES